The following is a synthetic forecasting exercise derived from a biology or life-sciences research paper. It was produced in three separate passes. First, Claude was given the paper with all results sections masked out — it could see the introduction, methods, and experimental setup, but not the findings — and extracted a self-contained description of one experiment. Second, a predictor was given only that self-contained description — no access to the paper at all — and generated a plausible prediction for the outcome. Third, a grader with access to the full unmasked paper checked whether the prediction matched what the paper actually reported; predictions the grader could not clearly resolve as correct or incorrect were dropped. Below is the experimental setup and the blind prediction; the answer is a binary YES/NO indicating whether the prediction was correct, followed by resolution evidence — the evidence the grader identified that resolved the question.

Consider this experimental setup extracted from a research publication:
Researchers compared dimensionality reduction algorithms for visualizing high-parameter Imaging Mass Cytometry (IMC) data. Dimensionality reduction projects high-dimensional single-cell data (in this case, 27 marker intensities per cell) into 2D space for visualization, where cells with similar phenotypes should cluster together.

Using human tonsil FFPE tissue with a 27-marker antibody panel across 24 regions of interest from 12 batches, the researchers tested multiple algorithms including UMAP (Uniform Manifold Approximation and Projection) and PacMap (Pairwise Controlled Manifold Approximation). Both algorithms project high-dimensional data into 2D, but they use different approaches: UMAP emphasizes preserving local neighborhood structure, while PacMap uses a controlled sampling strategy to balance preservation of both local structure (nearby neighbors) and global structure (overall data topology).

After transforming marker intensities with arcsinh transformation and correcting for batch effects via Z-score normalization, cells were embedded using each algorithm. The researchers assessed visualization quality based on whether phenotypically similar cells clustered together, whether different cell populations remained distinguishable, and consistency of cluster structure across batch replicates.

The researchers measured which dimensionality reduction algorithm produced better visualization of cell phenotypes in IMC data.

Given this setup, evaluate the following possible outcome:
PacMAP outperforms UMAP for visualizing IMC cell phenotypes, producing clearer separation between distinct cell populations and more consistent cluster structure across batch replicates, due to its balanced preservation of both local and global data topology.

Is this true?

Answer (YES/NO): NO